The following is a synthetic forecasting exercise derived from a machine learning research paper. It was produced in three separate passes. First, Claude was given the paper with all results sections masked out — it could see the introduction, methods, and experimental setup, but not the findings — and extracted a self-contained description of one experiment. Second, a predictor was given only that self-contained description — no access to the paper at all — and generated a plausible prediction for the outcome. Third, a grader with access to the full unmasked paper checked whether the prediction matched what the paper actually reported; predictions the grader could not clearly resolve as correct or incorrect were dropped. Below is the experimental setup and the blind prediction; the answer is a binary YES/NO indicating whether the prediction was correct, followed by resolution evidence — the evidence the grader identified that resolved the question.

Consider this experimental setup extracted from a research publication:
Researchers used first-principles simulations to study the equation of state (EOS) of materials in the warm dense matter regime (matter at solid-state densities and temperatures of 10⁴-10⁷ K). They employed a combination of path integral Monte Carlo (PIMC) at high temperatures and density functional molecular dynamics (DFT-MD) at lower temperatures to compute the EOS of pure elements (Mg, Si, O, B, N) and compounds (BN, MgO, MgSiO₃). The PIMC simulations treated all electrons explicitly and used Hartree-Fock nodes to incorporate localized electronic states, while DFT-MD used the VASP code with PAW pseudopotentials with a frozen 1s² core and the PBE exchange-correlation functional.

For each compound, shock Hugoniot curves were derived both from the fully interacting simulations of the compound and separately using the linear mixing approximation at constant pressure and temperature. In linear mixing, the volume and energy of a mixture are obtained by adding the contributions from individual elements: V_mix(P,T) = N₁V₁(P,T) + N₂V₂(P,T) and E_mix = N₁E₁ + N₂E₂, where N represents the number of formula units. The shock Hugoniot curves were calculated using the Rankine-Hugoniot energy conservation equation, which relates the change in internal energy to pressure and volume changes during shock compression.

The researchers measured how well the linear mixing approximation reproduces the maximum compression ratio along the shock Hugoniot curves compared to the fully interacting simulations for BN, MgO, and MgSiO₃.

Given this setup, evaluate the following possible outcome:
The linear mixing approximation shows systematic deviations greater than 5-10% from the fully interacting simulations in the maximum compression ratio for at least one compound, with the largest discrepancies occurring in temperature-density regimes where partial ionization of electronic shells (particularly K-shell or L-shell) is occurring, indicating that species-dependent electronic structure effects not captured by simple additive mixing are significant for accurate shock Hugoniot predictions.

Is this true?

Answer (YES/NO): NO